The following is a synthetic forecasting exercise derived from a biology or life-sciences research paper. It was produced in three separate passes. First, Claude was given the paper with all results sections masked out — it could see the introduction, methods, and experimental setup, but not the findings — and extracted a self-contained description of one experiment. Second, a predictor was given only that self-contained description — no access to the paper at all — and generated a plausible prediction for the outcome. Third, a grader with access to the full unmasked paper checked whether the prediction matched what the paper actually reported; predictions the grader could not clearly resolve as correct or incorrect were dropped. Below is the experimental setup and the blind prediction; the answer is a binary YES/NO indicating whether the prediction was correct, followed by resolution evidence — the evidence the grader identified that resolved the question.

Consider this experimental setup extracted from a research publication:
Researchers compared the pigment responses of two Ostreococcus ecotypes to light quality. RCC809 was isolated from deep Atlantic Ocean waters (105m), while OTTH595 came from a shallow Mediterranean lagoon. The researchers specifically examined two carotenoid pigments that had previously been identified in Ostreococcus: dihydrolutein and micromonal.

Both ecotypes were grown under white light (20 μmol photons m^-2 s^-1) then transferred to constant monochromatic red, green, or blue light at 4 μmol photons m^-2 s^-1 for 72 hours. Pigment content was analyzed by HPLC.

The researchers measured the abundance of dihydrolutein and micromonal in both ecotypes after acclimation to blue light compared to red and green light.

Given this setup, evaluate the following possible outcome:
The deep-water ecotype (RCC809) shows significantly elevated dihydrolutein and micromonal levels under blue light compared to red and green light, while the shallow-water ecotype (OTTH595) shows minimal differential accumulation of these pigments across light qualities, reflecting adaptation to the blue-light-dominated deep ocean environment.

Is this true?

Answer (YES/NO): YES